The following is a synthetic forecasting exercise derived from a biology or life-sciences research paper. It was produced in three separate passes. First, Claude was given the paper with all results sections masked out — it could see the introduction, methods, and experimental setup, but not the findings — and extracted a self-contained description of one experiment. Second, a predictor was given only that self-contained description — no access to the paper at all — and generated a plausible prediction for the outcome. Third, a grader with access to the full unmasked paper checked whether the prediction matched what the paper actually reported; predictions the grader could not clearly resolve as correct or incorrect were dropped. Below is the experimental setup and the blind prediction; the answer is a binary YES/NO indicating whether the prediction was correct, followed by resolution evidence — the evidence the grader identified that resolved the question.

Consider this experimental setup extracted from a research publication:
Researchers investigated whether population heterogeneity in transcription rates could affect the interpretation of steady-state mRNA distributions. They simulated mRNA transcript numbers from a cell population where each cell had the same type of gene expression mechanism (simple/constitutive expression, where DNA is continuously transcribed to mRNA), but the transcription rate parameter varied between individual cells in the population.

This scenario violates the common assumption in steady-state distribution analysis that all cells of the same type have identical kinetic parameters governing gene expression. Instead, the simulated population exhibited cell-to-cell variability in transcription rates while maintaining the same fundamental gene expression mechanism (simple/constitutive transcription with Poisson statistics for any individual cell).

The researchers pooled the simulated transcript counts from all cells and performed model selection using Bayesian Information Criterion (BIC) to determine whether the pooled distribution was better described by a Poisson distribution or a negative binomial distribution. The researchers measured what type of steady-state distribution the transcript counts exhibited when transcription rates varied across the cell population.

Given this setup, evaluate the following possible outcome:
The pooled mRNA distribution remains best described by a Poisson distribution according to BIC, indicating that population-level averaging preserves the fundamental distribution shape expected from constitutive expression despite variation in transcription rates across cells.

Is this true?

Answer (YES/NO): NO